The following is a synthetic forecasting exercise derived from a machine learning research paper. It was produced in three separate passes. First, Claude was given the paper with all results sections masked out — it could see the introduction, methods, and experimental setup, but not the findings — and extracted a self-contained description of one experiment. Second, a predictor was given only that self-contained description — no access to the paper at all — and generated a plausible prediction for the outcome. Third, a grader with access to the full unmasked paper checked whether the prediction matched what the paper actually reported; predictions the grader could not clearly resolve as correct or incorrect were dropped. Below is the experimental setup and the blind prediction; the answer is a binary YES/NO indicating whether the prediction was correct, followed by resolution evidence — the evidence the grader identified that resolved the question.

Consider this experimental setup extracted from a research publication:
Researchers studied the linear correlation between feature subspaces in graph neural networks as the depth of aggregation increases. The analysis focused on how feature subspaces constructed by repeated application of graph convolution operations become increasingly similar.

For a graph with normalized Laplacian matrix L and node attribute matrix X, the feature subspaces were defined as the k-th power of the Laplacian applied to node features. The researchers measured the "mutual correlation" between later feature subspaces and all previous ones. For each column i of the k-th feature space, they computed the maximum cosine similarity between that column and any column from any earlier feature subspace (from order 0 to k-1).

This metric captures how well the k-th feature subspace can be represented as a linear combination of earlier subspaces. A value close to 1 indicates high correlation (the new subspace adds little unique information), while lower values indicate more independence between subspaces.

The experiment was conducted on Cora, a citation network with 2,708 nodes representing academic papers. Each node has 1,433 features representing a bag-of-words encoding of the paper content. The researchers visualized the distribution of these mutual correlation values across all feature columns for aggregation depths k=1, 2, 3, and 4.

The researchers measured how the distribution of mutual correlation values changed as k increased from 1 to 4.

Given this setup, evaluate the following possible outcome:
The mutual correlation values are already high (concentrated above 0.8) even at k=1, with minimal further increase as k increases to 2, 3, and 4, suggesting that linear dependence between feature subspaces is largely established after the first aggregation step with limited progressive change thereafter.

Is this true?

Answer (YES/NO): NO